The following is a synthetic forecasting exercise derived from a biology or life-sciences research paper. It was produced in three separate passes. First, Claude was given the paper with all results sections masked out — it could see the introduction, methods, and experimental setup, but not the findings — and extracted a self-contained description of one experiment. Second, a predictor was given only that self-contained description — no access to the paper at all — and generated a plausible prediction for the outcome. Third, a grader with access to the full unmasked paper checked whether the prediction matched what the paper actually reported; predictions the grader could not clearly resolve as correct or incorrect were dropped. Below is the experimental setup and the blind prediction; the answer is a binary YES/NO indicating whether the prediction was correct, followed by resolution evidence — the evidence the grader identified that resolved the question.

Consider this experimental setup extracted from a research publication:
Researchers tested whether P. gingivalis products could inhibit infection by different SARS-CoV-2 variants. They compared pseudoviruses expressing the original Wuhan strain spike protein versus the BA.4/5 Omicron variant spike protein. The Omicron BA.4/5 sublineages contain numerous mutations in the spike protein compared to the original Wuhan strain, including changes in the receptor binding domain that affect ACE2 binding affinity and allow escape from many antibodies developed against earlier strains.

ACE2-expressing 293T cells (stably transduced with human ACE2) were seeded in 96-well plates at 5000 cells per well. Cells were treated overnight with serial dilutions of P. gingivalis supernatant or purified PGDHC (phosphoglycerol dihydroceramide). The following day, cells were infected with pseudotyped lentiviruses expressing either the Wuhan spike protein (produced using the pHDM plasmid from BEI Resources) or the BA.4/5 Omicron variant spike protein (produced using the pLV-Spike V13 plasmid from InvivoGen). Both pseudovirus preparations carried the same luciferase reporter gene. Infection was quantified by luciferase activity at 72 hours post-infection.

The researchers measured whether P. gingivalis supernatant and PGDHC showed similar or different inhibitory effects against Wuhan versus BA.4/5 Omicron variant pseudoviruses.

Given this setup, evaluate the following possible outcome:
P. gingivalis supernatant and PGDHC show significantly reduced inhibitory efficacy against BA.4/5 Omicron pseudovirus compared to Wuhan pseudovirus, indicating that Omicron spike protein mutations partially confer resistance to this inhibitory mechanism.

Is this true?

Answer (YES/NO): NO